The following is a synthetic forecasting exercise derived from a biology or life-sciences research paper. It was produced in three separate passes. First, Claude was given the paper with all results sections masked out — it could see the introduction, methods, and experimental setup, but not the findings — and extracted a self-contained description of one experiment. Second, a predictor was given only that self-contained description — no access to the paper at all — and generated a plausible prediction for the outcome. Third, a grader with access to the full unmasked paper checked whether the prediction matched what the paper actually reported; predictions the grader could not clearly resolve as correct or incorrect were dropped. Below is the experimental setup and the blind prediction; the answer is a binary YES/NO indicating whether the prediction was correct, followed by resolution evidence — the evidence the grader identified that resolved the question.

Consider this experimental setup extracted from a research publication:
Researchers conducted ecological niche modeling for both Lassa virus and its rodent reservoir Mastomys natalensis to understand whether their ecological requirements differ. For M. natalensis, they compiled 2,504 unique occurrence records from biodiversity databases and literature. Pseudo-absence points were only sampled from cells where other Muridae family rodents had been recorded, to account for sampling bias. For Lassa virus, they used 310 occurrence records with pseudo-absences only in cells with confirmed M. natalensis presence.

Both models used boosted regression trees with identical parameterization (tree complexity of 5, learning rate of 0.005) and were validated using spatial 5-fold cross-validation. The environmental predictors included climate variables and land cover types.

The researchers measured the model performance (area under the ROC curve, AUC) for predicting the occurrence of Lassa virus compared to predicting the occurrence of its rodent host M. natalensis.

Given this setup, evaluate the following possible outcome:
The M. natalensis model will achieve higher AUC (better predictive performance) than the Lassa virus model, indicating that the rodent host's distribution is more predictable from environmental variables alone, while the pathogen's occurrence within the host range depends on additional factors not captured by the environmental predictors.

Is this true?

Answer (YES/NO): NO